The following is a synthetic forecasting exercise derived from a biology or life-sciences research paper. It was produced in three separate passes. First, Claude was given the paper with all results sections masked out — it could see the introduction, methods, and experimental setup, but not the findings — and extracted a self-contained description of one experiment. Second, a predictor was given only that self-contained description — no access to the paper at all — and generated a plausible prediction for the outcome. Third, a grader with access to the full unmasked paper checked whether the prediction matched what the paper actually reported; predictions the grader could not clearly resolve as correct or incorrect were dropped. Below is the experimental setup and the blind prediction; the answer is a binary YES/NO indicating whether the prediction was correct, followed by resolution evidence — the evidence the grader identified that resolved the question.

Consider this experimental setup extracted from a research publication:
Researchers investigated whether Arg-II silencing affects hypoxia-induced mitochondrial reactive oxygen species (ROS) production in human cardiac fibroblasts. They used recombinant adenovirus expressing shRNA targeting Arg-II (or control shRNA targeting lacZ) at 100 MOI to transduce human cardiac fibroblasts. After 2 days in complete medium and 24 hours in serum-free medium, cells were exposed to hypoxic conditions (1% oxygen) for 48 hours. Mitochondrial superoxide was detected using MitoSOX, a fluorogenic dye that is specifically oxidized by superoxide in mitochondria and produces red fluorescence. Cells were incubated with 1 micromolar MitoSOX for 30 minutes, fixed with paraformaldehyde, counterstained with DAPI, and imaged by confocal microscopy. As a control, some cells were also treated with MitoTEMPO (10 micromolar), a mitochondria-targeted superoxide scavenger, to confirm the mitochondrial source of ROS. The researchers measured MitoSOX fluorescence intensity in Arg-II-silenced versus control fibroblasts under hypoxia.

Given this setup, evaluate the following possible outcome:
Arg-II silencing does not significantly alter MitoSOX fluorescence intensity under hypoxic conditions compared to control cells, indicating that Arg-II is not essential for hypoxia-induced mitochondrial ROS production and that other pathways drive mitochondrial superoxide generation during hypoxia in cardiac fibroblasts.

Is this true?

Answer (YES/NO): NO